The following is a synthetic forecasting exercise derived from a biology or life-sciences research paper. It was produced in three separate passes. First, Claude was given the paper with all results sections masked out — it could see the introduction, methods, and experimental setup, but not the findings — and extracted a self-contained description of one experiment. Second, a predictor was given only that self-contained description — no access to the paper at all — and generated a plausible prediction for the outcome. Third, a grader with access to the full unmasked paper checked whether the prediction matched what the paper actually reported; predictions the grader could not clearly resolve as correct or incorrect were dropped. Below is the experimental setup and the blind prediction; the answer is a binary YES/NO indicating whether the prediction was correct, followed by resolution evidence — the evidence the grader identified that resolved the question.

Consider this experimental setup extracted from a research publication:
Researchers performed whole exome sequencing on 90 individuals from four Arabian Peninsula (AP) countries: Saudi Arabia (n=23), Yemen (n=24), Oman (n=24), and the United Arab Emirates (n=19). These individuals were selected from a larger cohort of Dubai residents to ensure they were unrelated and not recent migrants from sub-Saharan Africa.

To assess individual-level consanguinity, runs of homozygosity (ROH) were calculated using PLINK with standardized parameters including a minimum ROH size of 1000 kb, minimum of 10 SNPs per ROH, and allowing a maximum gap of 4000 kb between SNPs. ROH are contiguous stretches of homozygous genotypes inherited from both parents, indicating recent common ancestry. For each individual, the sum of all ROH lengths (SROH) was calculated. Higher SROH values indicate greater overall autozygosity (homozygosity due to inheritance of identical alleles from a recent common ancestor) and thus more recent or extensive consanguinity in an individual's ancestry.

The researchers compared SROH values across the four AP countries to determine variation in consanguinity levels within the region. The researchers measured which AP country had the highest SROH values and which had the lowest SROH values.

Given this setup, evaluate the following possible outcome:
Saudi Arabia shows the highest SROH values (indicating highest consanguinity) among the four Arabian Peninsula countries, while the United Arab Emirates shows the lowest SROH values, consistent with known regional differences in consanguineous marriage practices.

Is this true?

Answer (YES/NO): NO